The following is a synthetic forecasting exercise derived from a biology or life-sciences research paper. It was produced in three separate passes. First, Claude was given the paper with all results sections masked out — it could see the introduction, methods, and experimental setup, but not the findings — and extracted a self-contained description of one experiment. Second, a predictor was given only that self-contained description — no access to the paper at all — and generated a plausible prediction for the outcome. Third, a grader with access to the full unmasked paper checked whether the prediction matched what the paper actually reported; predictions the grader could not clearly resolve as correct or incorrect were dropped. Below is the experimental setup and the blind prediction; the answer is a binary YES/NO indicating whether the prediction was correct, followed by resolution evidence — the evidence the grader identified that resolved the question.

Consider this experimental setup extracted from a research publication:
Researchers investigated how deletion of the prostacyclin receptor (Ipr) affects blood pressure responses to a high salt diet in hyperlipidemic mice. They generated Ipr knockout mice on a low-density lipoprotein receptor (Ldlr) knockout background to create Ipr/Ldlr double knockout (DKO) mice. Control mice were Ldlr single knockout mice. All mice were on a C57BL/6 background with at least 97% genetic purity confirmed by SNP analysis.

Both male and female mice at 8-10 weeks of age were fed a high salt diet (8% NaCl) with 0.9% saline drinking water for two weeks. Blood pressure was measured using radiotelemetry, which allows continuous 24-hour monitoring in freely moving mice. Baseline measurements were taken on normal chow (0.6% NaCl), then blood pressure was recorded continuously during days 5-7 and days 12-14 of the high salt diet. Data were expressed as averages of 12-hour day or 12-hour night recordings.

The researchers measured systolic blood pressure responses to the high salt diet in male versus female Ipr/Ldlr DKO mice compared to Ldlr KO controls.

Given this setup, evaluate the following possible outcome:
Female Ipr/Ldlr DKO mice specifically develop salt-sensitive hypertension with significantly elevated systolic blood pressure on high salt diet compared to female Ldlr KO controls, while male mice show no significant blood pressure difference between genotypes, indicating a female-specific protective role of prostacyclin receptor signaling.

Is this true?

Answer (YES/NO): NO